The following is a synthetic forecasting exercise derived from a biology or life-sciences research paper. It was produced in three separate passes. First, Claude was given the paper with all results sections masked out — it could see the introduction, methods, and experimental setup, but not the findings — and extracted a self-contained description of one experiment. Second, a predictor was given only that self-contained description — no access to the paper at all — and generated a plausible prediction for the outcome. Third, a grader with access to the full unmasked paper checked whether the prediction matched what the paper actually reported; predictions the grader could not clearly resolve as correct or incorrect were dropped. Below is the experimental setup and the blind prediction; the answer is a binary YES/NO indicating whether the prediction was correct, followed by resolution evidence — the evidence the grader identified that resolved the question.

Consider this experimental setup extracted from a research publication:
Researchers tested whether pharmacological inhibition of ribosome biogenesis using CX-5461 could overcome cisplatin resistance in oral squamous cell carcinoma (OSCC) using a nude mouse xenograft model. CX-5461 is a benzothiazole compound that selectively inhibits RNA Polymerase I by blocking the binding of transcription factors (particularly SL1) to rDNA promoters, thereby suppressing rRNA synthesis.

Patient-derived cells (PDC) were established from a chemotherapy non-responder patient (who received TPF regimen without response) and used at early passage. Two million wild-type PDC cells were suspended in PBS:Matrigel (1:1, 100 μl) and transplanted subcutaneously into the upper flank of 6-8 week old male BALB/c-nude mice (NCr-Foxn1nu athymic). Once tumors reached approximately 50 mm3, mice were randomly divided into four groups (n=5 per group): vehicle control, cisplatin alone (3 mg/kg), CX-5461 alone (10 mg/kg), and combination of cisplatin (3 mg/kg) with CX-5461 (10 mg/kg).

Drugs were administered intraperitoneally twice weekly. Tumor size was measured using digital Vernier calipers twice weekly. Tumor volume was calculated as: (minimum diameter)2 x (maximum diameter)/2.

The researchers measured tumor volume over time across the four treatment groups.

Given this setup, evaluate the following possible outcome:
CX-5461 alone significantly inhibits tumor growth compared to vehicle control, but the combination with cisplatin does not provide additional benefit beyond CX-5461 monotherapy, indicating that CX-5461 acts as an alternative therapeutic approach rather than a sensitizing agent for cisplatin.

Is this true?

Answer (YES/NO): NO